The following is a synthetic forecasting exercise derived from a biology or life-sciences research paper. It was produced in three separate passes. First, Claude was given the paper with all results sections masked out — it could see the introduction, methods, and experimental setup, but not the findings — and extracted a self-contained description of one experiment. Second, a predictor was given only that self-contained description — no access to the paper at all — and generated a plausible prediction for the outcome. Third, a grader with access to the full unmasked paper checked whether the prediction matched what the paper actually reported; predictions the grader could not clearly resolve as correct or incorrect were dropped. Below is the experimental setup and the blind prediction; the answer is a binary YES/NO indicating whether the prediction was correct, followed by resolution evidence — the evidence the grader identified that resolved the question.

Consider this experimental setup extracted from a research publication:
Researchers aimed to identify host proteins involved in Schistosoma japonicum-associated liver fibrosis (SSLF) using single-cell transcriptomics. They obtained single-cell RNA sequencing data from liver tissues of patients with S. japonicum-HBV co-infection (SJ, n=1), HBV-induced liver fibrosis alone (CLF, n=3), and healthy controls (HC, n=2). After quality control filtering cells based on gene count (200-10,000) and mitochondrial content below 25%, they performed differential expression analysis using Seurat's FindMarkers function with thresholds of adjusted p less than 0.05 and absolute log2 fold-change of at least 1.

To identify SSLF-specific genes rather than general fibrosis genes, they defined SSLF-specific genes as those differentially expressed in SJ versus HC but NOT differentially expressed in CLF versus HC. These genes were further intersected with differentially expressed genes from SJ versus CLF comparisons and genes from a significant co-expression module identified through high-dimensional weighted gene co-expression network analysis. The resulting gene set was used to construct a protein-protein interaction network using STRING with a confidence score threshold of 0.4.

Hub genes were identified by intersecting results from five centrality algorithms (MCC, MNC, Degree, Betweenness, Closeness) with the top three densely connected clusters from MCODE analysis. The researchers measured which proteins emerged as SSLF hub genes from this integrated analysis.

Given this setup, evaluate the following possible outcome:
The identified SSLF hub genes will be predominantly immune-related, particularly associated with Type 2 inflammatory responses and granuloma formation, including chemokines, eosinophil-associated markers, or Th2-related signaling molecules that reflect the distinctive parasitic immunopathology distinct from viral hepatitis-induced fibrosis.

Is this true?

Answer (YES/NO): NO